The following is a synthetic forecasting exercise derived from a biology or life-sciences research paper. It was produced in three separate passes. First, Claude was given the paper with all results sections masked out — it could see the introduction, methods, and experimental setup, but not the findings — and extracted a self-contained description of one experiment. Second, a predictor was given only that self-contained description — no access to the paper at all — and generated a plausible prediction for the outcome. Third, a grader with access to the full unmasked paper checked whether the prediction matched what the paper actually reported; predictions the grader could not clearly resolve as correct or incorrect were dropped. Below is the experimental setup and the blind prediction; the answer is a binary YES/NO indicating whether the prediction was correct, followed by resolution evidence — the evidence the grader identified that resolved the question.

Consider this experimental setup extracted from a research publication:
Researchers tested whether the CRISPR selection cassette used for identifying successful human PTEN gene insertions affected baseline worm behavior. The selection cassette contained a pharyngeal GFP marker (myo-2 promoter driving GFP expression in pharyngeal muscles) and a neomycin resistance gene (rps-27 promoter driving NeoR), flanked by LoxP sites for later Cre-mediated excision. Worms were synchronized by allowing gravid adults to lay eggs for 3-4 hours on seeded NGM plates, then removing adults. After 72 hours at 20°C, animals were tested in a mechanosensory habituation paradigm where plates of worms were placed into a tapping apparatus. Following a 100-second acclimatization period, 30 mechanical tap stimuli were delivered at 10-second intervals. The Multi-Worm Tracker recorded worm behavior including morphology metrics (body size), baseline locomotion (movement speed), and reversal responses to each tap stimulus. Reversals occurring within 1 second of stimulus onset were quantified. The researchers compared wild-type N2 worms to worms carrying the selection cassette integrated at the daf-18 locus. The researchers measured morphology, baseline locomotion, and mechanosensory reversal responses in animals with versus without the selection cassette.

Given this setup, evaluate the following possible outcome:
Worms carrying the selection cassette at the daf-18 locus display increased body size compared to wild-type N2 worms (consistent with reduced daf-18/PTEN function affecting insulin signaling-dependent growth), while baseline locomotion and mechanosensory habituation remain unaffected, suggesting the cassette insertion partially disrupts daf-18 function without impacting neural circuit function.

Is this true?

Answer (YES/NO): NO